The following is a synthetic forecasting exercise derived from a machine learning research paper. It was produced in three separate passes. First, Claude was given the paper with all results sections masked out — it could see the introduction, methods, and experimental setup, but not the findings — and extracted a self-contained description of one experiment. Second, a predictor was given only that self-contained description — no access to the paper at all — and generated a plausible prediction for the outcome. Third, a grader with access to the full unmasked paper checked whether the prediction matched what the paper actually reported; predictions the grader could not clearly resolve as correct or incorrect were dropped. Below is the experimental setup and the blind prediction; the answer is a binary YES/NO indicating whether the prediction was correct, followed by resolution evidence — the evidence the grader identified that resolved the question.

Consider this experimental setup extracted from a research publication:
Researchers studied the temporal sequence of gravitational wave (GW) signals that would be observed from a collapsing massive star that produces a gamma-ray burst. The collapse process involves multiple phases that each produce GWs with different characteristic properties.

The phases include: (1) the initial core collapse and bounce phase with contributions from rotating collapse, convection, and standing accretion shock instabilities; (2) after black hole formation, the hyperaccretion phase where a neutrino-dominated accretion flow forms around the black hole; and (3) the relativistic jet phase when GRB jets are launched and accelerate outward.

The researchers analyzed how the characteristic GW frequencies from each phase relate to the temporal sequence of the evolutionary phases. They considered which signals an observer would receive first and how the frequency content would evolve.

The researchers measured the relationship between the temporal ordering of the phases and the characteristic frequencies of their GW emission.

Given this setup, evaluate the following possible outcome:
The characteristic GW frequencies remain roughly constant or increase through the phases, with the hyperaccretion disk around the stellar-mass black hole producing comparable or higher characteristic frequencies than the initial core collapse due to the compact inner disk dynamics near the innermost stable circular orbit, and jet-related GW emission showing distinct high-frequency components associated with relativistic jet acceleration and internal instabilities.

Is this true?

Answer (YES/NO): NO